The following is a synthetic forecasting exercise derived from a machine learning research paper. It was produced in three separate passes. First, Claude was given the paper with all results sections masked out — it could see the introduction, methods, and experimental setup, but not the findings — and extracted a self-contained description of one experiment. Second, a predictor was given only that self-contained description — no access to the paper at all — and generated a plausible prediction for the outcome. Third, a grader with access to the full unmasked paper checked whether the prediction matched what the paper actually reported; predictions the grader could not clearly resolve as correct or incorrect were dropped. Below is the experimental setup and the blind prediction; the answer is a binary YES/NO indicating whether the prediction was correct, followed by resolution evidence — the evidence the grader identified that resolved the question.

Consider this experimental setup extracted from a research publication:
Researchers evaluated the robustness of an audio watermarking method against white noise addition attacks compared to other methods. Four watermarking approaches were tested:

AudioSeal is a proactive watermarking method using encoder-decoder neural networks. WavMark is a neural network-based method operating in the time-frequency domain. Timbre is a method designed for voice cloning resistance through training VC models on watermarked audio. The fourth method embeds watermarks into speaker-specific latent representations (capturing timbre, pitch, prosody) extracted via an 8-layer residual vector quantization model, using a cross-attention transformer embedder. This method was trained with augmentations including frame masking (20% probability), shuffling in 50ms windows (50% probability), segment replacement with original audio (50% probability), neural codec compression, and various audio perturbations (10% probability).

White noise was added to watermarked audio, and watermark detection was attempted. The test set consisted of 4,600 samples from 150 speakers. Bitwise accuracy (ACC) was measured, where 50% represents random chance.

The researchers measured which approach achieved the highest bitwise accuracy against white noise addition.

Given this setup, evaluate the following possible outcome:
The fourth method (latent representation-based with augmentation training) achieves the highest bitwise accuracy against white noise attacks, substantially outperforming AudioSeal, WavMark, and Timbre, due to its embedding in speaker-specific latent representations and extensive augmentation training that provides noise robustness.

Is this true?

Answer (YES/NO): NO